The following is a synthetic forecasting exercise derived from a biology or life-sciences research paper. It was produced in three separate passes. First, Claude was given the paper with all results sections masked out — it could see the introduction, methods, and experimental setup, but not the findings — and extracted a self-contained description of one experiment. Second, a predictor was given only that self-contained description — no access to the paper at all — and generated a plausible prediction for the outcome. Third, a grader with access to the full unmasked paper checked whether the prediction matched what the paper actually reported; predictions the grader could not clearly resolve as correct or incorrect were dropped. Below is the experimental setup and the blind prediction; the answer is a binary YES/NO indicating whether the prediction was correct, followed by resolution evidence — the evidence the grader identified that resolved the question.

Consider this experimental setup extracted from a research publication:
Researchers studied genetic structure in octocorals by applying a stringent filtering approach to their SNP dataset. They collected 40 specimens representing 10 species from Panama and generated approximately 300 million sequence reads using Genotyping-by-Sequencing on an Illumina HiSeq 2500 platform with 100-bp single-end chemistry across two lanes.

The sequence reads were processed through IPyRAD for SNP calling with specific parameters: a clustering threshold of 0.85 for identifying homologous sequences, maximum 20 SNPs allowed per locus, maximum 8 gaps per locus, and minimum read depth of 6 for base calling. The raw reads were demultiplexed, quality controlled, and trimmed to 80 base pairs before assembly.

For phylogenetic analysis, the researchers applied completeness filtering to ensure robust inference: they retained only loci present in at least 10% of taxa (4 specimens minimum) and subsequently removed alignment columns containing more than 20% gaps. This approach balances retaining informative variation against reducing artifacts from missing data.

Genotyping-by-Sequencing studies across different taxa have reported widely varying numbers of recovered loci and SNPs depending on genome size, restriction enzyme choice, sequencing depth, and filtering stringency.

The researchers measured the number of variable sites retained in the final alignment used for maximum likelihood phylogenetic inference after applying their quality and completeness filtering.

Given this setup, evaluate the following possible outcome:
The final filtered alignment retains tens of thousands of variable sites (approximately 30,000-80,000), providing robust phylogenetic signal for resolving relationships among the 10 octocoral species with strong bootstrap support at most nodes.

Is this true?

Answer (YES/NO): NO